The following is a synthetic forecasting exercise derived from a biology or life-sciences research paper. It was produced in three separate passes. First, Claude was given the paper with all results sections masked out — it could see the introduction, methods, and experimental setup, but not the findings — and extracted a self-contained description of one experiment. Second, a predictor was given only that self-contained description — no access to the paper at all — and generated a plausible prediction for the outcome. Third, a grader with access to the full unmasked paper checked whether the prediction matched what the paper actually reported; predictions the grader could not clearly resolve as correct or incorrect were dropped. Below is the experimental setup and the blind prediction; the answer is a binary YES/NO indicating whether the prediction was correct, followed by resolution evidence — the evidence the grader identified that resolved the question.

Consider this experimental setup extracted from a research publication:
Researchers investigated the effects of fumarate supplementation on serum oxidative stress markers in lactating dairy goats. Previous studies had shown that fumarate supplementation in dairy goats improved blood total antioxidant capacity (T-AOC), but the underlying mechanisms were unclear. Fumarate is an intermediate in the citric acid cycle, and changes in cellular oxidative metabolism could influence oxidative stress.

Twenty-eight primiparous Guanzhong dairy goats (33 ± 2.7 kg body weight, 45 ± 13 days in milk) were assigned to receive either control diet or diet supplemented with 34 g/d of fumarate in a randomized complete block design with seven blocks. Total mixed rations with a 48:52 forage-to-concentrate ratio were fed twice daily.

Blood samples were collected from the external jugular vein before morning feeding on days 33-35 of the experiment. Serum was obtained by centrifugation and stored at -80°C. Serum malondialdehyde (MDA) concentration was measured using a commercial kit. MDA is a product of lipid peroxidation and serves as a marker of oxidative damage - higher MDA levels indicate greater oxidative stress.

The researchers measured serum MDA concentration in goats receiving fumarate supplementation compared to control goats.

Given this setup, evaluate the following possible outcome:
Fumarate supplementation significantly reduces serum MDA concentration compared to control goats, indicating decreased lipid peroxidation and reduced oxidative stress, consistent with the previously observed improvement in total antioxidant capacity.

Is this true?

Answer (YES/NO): YES